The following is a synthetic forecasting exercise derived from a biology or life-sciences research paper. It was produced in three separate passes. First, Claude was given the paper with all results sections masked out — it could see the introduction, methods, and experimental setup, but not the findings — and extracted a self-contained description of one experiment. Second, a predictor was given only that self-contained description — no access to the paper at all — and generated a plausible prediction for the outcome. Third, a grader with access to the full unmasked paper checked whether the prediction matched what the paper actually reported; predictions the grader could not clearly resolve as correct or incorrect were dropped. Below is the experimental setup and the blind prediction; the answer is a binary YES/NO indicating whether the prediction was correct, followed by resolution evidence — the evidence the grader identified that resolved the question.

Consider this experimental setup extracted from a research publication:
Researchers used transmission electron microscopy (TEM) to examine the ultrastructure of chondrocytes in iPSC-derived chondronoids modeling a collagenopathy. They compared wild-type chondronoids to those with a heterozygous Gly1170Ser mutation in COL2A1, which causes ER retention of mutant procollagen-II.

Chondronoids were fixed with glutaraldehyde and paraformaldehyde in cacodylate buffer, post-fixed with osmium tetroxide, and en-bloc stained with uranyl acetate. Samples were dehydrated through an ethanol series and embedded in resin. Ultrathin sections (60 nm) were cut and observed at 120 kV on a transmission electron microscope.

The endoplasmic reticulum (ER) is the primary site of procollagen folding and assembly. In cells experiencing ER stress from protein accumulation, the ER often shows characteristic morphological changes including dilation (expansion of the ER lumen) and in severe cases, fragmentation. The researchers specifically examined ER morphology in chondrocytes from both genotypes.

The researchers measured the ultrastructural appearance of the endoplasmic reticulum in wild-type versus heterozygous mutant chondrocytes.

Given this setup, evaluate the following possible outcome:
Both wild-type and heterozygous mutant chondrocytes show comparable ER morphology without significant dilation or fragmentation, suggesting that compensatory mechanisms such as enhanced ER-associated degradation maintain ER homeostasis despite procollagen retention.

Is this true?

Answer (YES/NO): NO